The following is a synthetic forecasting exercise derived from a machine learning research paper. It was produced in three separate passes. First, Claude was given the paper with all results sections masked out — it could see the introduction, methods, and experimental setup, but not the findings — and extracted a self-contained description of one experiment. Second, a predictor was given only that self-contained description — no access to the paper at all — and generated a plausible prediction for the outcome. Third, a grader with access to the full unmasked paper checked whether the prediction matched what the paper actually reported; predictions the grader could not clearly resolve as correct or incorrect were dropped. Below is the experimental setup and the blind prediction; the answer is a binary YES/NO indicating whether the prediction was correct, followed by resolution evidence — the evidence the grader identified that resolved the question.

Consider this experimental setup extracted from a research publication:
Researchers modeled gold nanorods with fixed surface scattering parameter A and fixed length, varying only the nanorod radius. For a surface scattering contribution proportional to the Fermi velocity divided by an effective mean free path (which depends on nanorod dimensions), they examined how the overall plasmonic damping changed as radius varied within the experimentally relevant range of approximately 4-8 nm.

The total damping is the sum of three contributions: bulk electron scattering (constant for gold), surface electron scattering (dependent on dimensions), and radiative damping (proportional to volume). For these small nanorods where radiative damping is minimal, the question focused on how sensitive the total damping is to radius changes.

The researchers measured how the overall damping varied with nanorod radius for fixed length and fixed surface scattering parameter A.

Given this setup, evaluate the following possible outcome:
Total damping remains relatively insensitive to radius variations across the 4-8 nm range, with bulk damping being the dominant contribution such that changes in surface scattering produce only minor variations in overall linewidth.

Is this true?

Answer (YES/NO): NO